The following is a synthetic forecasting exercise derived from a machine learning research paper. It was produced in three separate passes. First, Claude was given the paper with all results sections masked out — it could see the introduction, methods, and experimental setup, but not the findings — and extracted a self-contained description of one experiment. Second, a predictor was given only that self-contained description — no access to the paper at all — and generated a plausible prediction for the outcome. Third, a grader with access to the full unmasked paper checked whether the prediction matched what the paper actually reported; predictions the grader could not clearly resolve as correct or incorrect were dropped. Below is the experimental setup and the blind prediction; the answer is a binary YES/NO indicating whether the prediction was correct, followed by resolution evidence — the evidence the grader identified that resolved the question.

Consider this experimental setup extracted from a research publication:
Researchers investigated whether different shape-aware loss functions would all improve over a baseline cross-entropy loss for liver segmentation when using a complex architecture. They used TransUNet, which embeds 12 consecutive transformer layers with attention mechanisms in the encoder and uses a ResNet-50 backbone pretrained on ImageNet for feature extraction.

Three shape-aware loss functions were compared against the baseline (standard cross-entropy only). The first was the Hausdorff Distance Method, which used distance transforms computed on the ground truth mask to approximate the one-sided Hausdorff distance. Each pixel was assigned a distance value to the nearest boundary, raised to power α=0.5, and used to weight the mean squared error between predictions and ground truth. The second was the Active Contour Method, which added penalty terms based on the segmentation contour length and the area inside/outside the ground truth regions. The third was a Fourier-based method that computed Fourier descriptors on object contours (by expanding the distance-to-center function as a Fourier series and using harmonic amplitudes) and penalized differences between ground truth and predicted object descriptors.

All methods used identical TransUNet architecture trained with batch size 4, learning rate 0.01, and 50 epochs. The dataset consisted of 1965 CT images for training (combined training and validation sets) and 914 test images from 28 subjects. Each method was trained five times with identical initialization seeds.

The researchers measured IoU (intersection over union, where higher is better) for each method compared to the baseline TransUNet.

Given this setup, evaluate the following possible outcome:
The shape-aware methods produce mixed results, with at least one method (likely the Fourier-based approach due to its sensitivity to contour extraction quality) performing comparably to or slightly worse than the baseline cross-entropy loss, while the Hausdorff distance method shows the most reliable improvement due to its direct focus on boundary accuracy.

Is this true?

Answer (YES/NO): NO